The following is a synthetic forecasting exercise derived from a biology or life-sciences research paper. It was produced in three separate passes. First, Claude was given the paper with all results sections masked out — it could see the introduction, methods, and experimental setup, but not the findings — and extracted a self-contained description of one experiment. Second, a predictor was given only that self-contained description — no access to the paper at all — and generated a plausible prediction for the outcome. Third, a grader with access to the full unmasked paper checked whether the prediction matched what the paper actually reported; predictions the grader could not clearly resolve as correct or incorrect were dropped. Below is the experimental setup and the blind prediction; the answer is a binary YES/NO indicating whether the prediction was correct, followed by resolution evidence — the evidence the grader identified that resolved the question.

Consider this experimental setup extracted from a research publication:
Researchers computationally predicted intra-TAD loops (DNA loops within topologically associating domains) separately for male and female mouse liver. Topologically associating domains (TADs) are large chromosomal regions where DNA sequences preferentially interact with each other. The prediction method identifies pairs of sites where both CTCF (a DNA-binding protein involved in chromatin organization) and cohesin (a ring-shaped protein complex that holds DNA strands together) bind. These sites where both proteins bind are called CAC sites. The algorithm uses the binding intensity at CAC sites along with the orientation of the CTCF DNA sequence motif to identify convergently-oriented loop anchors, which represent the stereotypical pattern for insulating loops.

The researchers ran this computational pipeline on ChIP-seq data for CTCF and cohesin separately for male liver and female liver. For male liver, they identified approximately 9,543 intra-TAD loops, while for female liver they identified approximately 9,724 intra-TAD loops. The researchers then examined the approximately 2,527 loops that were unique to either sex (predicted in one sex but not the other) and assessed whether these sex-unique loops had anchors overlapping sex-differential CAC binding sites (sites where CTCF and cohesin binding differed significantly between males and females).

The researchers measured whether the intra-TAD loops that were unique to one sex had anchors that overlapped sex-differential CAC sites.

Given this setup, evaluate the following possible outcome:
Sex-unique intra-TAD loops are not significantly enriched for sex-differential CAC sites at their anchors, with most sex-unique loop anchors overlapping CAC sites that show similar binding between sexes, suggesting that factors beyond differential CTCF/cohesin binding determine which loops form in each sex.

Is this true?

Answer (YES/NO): NO